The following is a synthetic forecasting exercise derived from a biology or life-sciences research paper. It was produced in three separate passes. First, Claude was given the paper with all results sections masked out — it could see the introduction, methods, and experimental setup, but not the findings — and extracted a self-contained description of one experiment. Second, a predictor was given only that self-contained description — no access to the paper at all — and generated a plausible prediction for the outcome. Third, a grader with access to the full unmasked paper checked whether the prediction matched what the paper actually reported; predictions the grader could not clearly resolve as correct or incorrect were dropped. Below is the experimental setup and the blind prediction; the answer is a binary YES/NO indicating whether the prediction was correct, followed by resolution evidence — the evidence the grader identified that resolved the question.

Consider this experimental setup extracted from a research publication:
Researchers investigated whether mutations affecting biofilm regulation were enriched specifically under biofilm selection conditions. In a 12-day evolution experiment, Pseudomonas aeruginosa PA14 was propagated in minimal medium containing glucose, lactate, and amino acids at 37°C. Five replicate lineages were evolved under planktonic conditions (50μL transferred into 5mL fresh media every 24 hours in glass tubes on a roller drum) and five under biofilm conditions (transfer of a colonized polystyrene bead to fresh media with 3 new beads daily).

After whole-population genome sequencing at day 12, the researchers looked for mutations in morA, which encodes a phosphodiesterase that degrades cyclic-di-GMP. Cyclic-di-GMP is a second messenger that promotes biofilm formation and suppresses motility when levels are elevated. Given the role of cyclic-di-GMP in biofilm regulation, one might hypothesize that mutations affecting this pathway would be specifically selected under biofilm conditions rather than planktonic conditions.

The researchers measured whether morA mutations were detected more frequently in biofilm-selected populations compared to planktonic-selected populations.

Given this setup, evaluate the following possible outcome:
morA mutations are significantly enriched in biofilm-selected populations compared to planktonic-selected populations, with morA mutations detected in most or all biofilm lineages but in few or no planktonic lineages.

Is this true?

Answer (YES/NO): NO